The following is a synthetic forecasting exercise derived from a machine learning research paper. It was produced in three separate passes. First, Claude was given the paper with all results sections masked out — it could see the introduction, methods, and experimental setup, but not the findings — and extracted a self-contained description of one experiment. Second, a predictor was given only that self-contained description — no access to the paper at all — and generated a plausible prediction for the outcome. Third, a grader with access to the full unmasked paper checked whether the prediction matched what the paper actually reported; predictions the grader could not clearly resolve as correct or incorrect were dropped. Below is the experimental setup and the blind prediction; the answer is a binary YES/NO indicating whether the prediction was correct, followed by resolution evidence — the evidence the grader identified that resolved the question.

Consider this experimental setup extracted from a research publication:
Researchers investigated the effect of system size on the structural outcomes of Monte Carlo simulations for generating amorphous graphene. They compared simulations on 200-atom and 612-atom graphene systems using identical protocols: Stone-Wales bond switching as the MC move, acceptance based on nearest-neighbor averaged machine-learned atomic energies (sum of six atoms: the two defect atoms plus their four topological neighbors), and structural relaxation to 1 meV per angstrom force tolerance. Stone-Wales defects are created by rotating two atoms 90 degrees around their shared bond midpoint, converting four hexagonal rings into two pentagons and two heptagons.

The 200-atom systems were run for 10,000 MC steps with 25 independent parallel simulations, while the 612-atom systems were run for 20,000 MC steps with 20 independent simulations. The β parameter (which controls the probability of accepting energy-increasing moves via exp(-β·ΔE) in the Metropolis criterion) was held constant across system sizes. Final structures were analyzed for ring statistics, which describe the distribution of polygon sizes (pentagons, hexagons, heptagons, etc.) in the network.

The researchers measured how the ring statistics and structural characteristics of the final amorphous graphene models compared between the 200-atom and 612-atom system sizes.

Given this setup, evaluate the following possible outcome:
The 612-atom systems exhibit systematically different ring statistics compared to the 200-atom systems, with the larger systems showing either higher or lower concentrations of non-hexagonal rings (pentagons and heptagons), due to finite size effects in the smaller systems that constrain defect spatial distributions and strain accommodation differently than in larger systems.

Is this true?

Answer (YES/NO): NO